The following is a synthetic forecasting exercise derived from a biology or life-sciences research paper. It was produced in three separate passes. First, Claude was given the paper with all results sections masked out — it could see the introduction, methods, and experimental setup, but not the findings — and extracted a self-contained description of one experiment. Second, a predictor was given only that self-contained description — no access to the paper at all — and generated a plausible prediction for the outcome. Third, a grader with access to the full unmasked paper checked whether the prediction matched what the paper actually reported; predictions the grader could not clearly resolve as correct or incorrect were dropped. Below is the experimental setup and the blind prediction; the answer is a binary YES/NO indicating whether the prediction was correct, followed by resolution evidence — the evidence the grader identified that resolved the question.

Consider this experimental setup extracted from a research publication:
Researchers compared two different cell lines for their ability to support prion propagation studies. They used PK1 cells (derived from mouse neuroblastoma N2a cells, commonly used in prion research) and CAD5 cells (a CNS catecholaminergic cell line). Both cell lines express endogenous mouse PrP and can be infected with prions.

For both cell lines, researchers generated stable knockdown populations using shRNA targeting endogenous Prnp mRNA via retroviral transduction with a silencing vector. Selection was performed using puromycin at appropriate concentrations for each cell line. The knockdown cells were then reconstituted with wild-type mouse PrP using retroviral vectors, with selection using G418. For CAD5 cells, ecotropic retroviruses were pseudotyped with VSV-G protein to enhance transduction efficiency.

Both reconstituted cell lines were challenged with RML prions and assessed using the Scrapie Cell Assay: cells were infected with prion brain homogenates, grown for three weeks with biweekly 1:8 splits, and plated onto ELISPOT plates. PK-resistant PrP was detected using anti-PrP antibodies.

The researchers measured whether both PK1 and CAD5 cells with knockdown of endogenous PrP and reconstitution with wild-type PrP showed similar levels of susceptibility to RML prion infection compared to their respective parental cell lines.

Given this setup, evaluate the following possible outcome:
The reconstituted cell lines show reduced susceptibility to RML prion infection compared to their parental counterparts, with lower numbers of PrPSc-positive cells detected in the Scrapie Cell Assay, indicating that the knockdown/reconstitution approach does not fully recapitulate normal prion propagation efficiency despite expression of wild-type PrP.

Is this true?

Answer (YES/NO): NO